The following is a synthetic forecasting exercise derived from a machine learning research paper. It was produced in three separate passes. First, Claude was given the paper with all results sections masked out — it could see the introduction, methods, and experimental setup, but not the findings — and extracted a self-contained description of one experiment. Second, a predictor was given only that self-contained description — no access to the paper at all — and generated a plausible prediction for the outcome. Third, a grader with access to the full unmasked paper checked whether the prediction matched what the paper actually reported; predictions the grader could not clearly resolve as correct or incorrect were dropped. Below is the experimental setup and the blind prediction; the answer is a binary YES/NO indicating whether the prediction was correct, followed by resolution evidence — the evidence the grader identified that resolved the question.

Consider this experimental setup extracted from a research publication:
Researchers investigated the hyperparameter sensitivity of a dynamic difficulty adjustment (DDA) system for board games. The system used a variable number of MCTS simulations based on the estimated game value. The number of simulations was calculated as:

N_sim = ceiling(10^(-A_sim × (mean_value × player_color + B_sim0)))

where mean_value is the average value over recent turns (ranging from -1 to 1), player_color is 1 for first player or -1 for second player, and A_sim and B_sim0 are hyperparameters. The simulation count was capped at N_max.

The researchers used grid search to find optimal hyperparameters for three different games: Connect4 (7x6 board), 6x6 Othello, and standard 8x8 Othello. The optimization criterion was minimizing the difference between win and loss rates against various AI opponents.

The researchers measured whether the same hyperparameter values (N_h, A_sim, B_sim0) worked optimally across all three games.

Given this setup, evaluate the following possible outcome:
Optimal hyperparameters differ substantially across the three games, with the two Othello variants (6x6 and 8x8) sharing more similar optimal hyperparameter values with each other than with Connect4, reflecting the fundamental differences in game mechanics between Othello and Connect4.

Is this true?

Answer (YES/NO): NO